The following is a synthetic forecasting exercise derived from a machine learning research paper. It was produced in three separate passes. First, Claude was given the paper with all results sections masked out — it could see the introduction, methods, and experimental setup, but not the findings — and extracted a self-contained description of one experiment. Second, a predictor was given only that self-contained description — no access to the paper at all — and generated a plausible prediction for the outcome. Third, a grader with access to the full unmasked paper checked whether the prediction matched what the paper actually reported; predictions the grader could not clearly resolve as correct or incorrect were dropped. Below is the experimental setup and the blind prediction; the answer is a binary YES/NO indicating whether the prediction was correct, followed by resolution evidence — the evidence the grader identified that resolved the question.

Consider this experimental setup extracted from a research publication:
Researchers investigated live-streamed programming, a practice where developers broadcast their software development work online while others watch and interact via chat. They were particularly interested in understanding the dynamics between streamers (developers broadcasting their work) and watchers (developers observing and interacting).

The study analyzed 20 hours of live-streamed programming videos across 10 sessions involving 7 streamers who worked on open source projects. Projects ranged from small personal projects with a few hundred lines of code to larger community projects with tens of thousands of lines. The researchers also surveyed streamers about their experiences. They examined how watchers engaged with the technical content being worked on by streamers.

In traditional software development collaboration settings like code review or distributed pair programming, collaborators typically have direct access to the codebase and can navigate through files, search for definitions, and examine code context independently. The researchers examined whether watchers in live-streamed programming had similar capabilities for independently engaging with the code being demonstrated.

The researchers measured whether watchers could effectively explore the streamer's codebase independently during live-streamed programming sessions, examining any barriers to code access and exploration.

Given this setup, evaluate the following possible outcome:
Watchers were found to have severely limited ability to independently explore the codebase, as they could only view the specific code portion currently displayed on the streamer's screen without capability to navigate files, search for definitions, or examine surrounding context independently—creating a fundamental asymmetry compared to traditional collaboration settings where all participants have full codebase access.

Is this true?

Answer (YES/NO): YES